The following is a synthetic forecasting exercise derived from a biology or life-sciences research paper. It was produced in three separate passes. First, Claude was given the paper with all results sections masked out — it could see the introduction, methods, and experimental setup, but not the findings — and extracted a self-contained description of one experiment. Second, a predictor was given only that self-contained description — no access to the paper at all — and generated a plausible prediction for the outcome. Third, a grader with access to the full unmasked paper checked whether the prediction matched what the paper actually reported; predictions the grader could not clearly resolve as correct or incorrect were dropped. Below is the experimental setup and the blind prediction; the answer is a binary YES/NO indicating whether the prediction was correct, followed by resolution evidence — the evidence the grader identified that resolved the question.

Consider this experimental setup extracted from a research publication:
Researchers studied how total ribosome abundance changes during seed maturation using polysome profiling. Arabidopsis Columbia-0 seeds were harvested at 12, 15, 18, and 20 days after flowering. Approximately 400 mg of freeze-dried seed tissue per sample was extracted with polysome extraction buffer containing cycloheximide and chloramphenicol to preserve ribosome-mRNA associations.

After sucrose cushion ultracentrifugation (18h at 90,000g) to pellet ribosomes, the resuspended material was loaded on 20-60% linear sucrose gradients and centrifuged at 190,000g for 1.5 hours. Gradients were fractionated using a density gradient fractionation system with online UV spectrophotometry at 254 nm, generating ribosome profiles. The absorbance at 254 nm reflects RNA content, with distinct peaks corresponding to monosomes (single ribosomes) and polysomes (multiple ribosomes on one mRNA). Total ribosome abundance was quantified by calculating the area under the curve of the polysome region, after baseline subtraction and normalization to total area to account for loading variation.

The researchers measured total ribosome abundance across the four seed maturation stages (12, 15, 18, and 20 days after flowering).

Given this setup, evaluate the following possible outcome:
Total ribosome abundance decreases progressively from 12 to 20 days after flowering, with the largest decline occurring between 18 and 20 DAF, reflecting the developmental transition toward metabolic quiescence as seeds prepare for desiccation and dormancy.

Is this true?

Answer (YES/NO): NO